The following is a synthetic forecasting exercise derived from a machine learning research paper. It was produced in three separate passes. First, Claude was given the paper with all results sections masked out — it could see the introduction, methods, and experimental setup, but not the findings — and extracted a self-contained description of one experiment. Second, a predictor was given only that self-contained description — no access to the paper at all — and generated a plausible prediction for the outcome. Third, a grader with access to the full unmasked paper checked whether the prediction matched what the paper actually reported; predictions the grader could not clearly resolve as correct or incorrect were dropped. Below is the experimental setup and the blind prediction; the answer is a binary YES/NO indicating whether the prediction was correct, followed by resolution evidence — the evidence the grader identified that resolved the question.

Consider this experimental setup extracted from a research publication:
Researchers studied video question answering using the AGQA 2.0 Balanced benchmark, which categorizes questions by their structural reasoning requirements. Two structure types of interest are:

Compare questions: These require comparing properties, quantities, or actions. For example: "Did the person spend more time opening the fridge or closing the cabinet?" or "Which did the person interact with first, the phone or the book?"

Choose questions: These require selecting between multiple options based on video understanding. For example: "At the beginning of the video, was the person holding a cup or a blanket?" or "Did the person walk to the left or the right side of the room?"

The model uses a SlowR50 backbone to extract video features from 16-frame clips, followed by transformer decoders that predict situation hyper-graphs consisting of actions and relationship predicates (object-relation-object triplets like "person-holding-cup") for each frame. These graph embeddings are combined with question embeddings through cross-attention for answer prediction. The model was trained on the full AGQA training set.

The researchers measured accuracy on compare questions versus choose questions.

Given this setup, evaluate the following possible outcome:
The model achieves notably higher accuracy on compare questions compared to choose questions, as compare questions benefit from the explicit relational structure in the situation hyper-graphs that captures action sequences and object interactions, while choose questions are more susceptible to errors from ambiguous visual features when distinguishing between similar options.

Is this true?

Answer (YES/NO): YES